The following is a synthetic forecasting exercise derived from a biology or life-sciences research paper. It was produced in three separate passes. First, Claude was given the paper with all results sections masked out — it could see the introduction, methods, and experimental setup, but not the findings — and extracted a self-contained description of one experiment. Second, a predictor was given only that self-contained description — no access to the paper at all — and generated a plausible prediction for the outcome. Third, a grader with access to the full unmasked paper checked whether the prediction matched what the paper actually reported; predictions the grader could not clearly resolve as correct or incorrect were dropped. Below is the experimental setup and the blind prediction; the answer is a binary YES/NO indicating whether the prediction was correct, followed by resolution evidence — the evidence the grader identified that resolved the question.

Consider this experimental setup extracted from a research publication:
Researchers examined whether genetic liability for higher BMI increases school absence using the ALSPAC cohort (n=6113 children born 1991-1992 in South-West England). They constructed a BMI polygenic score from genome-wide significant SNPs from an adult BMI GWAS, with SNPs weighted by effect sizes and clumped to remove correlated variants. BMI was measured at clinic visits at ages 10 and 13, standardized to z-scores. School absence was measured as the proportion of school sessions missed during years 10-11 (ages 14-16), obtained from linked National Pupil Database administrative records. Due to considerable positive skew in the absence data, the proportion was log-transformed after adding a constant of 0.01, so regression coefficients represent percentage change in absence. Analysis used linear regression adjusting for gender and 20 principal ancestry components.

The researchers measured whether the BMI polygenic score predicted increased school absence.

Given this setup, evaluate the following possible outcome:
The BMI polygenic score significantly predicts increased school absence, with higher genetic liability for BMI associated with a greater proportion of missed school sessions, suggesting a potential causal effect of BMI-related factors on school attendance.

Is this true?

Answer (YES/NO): YES